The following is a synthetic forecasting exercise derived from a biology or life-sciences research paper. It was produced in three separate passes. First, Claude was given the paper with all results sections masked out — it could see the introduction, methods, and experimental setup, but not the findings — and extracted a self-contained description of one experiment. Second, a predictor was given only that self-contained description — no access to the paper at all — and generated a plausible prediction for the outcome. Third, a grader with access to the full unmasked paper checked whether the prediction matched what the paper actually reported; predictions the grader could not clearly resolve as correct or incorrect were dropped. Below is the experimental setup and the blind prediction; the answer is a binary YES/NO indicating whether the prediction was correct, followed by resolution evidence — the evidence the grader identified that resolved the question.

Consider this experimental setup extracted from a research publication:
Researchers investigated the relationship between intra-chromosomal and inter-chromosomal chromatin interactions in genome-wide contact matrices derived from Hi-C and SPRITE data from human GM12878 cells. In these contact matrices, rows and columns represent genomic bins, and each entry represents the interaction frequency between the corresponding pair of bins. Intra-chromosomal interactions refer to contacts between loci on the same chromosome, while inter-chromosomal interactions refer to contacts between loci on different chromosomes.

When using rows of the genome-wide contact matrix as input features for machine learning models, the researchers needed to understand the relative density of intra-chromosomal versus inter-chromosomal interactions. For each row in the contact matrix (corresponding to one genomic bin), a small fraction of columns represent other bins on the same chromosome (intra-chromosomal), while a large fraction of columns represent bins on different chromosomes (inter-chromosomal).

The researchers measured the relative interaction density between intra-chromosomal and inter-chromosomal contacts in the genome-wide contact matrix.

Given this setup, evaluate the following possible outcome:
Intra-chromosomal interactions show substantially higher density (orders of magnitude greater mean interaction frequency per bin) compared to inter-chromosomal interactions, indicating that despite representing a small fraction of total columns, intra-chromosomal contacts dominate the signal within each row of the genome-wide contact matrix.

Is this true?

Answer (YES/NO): NO